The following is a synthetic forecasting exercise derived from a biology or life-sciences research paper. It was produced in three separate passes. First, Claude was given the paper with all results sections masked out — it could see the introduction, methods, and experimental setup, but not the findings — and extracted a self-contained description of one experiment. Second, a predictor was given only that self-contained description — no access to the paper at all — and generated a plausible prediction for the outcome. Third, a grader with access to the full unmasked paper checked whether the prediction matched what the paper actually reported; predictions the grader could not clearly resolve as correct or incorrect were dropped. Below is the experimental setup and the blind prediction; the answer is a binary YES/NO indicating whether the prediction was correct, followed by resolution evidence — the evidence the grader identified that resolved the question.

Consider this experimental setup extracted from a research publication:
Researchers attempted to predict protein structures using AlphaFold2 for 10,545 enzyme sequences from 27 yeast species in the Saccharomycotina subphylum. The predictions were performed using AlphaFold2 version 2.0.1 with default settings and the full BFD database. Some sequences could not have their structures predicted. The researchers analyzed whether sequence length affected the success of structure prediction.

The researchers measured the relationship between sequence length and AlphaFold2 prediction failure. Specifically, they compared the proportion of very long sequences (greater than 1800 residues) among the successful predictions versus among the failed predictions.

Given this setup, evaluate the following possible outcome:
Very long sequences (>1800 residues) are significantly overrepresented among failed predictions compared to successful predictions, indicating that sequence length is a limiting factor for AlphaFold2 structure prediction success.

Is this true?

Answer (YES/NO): YES